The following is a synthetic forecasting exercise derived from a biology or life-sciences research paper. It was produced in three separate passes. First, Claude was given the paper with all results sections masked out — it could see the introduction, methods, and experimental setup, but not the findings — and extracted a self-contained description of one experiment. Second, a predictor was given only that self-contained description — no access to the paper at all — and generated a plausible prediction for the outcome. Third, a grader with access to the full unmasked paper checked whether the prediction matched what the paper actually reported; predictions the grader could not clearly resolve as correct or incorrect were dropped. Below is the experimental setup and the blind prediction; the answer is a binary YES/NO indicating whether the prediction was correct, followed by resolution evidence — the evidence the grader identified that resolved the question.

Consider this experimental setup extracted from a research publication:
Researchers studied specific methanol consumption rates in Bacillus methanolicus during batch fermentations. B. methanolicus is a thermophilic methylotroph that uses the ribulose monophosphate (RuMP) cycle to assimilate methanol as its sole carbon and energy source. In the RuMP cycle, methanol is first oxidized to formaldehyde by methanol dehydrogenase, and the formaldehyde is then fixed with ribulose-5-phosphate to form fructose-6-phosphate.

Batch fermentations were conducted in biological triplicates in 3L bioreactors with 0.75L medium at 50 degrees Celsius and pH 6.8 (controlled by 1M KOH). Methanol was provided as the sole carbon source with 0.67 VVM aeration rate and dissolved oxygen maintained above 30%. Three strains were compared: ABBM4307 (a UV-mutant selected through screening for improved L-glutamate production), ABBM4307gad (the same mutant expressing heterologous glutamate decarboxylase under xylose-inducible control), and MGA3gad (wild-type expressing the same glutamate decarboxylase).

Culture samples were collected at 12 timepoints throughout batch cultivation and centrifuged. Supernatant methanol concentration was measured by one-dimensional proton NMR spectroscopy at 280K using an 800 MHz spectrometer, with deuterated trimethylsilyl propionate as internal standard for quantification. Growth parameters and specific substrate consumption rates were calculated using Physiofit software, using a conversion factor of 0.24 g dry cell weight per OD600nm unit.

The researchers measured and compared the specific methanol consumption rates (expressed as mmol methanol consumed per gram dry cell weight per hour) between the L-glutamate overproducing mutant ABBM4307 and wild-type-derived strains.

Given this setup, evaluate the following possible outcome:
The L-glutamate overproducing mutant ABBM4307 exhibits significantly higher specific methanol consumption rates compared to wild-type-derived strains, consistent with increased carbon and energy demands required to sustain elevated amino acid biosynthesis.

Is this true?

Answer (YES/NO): NO